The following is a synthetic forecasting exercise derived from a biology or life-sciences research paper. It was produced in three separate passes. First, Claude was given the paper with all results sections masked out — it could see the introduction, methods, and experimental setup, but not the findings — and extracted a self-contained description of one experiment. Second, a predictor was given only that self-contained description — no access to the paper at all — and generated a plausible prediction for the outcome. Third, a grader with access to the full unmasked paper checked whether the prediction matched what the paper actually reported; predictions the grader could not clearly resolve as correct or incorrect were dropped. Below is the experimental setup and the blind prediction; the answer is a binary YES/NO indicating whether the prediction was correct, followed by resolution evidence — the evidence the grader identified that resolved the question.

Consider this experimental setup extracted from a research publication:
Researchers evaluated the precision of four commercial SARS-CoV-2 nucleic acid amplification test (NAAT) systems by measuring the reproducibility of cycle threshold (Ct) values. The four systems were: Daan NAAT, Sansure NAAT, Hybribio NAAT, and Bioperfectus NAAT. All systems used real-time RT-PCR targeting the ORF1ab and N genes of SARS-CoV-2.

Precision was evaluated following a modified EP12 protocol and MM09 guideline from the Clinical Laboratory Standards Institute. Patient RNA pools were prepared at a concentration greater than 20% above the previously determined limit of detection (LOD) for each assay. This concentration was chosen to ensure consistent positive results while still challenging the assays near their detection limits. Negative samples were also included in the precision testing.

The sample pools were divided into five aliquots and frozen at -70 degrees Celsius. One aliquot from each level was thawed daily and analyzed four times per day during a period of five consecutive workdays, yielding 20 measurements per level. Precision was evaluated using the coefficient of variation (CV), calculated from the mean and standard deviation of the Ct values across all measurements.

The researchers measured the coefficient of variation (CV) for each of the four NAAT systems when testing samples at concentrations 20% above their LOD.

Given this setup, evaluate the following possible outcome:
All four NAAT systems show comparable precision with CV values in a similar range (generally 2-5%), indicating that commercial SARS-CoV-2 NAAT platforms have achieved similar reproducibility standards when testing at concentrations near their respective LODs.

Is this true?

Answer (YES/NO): YES